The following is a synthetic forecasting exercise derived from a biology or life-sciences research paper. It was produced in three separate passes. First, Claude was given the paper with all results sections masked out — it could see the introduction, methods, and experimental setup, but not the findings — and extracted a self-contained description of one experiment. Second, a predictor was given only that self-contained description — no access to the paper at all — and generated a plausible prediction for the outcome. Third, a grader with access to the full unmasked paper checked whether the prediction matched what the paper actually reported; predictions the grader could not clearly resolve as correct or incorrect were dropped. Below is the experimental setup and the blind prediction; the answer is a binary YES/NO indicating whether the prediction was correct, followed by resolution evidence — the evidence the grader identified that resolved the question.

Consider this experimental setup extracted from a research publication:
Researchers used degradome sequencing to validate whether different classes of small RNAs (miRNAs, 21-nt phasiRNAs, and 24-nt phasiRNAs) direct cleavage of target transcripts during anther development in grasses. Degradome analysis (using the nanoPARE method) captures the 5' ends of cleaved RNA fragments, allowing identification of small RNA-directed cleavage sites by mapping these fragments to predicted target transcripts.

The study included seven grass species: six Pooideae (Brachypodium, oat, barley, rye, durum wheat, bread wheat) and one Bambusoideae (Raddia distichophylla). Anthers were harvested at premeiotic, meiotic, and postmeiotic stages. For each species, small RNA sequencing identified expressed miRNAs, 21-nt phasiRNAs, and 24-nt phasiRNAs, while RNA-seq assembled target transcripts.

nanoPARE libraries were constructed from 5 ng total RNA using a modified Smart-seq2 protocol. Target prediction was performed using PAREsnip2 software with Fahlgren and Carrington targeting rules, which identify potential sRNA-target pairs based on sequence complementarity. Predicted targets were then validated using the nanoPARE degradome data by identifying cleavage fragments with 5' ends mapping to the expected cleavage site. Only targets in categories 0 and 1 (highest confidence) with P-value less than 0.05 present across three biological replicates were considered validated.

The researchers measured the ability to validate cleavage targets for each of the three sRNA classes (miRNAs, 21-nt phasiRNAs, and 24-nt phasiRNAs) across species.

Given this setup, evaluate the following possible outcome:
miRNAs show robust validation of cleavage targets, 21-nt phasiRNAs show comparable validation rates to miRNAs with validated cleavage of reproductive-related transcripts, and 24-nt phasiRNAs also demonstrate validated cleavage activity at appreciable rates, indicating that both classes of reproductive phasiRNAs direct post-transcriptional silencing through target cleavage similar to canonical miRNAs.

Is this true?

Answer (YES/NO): NO